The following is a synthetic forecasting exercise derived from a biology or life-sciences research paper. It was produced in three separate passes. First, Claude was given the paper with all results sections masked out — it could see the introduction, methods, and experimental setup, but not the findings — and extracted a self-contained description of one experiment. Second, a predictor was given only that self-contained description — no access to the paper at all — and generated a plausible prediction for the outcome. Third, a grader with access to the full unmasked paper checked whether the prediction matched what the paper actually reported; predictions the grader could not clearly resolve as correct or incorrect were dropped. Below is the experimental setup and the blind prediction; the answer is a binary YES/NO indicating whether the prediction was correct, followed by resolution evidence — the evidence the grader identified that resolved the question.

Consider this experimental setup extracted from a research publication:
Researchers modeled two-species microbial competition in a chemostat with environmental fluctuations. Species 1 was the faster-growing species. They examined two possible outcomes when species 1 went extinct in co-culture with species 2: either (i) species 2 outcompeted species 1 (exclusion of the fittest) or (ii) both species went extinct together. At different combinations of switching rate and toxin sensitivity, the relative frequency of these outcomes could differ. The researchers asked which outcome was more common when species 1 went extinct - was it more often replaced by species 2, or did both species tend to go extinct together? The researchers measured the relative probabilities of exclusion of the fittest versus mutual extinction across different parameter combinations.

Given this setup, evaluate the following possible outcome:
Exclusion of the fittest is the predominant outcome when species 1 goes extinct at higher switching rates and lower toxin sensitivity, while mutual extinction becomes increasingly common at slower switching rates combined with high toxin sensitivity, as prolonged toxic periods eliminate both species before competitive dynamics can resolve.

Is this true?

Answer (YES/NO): NO